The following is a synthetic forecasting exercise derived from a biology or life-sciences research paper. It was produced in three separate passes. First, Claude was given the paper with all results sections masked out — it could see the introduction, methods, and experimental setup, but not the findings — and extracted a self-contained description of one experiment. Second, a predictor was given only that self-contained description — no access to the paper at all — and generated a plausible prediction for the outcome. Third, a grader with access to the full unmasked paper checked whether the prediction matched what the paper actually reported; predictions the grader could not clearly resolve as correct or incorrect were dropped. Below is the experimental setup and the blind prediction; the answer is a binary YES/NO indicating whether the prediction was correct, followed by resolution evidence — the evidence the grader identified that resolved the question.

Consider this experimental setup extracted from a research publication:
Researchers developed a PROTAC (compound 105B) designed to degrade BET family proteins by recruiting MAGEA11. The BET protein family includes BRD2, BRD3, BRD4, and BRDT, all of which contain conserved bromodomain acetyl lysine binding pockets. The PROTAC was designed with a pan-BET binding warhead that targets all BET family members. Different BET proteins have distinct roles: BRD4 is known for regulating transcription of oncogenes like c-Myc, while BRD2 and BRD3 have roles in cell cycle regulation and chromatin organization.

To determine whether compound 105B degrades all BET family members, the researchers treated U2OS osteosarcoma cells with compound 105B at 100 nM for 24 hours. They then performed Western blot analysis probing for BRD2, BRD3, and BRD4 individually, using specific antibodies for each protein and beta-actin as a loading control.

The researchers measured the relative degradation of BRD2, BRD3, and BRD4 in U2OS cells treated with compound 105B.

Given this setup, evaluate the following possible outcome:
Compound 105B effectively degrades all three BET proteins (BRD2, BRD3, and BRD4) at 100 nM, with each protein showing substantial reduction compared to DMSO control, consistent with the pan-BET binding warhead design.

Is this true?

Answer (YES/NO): NO